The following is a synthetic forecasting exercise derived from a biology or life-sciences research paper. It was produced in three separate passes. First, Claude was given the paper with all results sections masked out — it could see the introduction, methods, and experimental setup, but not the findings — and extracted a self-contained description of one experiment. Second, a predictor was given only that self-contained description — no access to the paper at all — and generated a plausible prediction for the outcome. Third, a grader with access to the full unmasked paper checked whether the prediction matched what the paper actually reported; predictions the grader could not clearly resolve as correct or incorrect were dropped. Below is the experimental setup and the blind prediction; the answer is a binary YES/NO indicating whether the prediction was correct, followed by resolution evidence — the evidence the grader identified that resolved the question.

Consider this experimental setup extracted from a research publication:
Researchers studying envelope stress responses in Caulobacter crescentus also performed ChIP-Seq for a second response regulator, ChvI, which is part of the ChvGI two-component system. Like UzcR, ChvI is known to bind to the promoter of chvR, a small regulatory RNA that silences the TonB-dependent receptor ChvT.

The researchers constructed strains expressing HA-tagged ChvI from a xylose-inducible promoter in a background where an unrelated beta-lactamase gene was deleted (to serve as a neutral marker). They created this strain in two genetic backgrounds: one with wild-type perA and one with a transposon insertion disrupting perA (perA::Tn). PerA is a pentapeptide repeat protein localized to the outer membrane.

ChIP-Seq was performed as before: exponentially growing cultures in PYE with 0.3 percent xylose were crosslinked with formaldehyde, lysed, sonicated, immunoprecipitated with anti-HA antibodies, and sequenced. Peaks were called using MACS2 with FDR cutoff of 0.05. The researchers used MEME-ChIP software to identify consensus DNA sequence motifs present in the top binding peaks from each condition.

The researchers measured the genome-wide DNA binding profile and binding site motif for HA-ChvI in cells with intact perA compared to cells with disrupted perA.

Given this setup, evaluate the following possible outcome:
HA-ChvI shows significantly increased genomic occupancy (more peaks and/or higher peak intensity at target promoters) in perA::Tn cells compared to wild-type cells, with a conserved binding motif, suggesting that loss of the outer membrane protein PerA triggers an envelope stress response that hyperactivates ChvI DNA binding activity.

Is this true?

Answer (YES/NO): YES